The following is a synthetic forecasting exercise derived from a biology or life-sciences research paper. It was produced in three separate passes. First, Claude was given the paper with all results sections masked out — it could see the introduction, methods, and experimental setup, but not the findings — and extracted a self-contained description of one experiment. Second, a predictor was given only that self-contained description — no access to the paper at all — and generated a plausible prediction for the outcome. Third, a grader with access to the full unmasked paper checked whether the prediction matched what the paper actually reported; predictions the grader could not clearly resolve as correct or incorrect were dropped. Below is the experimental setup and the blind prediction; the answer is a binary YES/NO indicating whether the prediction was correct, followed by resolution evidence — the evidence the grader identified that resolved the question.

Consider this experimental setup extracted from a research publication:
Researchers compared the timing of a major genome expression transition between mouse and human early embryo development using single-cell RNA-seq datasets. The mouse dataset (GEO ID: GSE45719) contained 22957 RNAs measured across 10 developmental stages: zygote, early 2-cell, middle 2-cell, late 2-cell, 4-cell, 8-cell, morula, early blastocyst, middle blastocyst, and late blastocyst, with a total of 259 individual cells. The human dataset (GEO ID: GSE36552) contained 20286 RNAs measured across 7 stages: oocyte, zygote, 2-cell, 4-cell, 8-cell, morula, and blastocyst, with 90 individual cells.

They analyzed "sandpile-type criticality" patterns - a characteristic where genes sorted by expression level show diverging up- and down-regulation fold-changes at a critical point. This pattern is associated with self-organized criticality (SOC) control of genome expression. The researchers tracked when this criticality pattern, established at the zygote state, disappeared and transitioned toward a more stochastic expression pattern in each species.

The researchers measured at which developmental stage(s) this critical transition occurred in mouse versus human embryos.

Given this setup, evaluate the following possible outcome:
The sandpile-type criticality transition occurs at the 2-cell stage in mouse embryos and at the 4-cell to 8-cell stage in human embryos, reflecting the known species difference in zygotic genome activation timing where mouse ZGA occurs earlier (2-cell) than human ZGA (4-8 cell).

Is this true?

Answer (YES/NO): YES